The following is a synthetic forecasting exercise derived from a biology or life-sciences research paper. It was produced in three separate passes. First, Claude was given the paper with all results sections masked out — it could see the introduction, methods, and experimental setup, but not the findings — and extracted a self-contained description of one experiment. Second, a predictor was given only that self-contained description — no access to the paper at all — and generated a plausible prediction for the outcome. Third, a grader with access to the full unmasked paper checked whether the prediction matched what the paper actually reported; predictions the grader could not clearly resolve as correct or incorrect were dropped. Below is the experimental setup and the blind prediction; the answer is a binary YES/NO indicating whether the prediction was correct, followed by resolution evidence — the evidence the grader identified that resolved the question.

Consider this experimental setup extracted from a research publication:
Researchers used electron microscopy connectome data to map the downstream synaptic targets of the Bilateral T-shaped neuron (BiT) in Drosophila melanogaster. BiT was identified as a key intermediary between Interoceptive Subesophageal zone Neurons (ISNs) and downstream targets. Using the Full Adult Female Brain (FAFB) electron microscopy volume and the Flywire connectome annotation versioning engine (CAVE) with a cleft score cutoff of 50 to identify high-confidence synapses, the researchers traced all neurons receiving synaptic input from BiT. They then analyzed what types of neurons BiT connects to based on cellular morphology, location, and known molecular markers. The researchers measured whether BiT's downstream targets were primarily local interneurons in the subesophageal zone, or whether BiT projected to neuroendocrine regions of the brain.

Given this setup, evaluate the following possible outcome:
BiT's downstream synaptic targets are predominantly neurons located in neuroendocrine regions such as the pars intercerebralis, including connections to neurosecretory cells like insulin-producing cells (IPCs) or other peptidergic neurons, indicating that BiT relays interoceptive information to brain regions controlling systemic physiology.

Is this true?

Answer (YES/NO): YES